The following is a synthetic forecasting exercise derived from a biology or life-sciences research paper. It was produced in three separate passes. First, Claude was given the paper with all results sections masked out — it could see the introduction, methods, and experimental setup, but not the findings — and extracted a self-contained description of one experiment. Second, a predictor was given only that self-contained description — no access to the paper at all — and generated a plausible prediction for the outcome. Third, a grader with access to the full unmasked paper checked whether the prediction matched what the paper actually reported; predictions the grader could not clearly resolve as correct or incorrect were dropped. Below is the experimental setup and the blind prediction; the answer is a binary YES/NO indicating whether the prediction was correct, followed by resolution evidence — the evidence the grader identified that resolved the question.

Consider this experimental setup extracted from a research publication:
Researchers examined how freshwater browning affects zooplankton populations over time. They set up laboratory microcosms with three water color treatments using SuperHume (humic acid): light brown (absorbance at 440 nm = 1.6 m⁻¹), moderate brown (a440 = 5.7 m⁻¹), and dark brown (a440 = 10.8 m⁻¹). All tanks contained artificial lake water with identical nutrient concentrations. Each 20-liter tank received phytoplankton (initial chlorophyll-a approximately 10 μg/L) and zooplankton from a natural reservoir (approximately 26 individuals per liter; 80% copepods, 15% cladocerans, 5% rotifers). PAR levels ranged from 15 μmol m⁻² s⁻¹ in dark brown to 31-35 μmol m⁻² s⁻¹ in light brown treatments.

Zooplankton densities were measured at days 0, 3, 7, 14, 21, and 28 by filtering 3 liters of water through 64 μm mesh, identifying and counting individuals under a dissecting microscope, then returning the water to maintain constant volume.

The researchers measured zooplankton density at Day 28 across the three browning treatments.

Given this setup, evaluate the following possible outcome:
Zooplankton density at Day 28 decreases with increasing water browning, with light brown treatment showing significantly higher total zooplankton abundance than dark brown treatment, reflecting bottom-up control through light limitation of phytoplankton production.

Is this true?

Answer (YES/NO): YES